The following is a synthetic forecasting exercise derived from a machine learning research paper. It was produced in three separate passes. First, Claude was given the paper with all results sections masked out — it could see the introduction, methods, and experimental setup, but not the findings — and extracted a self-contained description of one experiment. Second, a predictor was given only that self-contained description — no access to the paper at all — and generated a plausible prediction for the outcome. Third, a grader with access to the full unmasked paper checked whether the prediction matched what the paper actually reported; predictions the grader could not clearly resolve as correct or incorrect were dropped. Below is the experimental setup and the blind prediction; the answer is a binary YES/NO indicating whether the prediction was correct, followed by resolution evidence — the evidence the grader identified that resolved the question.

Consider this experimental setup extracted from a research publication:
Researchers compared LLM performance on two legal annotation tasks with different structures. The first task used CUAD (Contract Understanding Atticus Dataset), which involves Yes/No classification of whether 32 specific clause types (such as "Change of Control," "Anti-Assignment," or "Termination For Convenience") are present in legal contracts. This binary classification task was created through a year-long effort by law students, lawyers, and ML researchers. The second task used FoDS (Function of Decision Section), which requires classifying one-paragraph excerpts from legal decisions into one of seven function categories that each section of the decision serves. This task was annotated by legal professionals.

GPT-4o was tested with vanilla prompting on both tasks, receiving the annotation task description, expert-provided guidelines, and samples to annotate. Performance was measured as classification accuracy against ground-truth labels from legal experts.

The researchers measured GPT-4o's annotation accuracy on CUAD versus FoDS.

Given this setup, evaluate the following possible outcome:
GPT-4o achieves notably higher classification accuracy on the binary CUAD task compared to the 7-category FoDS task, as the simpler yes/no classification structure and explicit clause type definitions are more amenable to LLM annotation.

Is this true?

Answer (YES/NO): YES